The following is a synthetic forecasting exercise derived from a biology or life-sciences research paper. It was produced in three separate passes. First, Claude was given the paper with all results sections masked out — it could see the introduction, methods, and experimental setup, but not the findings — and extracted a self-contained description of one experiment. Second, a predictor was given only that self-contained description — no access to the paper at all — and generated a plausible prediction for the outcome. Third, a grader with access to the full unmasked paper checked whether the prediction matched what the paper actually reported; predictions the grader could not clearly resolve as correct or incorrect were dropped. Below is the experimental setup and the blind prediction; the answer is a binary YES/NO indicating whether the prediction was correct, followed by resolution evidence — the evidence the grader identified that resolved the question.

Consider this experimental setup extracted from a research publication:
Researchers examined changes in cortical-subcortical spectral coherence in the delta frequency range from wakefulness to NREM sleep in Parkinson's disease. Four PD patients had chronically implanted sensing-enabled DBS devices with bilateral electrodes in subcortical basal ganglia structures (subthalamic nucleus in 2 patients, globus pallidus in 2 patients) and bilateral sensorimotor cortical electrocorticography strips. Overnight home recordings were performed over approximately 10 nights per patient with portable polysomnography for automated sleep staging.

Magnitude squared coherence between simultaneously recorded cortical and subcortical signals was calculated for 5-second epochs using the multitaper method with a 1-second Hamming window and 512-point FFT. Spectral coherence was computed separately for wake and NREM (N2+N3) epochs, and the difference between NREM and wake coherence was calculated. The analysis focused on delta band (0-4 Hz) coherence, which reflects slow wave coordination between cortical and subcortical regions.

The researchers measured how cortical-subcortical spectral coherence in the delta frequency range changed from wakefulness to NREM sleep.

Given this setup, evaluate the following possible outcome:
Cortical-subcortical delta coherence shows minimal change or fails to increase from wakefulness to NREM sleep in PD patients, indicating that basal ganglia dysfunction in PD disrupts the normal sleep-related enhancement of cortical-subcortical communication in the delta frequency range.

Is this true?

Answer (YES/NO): NO